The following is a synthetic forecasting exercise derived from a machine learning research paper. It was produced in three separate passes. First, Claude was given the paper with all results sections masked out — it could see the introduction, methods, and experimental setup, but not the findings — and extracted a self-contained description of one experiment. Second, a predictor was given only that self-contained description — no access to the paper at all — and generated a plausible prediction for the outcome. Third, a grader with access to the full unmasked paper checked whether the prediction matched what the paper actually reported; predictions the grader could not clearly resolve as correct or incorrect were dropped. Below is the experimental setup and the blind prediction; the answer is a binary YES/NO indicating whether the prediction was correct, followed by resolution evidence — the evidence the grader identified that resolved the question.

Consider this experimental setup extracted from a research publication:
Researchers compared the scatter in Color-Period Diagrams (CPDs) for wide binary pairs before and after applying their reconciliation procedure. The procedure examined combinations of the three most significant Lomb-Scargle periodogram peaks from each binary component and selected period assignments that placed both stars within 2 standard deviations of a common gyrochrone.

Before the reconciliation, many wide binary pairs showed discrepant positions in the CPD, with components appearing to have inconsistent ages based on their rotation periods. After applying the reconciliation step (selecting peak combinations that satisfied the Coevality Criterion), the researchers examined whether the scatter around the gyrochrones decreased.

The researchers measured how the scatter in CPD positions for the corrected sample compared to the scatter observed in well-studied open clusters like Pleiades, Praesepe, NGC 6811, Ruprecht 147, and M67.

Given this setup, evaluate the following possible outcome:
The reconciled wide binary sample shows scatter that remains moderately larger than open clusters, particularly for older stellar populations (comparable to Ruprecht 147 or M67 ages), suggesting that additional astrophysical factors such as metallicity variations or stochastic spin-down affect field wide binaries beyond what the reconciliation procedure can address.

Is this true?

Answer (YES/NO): NO